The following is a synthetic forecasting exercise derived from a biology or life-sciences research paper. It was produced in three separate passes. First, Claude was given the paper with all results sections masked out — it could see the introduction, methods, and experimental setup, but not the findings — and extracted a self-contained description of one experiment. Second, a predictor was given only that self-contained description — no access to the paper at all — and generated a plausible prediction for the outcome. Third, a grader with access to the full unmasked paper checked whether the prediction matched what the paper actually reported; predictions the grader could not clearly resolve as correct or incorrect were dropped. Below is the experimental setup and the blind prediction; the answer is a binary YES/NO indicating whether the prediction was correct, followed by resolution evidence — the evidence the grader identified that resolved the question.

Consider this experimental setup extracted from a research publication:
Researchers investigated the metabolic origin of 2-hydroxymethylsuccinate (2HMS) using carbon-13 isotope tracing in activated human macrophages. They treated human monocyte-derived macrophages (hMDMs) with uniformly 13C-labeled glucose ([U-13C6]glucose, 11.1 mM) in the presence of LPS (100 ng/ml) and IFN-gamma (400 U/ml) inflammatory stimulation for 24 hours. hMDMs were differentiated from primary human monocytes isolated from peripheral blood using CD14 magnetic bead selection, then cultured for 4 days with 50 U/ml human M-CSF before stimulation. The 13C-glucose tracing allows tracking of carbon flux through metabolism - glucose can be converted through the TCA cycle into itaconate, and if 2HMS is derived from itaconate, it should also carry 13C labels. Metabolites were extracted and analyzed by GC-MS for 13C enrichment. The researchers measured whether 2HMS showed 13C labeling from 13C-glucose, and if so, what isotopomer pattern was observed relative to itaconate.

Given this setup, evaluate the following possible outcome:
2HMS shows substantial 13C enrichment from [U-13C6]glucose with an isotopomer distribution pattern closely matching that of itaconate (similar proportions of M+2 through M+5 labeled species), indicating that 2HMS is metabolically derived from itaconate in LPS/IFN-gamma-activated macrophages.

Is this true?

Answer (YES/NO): NO